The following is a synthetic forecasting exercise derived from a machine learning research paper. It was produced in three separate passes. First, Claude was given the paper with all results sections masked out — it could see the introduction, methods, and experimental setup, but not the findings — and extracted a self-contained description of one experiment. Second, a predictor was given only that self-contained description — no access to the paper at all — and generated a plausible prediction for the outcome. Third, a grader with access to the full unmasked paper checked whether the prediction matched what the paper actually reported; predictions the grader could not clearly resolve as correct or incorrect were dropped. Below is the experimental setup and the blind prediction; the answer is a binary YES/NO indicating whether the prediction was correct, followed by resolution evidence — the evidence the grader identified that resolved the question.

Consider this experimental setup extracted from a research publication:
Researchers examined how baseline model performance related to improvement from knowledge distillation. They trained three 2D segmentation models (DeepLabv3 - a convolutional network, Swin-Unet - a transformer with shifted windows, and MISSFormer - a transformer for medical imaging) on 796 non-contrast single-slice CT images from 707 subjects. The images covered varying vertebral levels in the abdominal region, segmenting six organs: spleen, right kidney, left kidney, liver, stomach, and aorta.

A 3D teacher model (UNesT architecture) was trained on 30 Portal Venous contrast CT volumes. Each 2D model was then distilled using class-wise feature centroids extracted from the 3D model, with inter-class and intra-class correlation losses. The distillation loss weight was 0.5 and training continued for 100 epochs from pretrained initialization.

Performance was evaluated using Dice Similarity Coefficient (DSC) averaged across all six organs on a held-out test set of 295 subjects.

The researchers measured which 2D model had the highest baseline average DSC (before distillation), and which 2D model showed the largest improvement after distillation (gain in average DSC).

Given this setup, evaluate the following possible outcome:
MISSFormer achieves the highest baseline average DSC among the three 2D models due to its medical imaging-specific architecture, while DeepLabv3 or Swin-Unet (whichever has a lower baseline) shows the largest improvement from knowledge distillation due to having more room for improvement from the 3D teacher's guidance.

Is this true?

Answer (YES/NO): YES